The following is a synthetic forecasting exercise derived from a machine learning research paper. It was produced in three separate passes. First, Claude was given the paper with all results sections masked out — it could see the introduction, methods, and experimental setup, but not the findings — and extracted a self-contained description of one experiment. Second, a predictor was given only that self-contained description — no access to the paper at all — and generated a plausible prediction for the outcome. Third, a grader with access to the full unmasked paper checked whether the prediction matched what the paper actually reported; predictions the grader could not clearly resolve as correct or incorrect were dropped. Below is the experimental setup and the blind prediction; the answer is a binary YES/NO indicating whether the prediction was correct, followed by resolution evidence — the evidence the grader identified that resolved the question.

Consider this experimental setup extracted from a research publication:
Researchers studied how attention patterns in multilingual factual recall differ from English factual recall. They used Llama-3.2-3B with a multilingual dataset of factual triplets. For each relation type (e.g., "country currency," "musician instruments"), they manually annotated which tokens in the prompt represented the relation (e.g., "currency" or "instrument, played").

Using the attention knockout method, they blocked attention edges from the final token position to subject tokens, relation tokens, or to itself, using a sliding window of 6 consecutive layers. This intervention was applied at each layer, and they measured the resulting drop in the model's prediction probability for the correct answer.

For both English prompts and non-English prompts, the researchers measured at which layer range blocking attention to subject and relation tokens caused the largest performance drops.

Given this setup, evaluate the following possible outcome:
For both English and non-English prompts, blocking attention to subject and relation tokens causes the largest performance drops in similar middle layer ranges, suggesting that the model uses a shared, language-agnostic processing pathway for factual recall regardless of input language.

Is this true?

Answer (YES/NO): YES